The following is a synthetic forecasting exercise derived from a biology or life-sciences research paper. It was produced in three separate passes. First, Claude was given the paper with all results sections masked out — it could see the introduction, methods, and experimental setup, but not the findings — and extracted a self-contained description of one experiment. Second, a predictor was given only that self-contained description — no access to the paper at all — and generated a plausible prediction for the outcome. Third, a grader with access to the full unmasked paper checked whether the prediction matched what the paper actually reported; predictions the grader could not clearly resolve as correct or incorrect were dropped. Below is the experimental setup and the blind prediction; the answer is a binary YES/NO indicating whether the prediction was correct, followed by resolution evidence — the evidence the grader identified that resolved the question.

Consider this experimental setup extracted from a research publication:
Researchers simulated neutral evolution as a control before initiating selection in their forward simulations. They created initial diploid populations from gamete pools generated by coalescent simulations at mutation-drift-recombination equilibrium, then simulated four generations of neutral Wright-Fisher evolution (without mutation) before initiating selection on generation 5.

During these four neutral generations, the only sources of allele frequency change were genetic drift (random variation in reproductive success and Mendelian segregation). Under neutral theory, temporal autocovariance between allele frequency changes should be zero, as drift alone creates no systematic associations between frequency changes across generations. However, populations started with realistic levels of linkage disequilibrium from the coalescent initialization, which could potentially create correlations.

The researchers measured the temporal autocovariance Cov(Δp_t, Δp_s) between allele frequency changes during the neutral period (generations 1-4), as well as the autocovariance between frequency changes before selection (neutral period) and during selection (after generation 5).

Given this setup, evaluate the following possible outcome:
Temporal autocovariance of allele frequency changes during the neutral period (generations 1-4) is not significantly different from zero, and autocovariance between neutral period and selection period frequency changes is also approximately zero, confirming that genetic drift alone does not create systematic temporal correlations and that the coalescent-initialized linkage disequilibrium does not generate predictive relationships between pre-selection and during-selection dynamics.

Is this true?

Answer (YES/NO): YES